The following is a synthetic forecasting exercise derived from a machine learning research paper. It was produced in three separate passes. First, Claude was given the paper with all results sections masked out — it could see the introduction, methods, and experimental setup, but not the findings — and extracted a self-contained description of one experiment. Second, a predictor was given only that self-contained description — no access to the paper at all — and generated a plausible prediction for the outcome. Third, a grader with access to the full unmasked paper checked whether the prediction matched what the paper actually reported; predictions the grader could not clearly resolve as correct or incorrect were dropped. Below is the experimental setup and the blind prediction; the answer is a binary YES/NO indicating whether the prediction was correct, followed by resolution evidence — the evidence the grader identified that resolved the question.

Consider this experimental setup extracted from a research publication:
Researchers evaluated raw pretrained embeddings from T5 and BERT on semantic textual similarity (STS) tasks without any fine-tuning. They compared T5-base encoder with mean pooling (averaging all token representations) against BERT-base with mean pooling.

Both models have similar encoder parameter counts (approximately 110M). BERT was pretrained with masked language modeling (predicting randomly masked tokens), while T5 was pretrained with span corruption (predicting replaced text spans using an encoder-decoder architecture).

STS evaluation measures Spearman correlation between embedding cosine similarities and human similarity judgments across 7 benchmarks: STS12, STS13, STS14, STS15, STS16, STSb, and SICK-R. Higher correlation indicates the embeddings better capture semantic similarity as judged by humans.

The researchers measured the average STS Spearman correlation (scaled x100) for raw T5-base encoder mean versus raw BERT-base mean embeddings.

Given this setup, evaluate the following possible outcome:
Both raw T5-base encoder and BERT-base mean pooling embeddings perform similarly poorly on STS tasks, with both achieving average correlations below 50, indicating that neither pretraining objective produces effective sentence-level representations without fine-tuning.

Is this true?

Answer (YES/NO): NO